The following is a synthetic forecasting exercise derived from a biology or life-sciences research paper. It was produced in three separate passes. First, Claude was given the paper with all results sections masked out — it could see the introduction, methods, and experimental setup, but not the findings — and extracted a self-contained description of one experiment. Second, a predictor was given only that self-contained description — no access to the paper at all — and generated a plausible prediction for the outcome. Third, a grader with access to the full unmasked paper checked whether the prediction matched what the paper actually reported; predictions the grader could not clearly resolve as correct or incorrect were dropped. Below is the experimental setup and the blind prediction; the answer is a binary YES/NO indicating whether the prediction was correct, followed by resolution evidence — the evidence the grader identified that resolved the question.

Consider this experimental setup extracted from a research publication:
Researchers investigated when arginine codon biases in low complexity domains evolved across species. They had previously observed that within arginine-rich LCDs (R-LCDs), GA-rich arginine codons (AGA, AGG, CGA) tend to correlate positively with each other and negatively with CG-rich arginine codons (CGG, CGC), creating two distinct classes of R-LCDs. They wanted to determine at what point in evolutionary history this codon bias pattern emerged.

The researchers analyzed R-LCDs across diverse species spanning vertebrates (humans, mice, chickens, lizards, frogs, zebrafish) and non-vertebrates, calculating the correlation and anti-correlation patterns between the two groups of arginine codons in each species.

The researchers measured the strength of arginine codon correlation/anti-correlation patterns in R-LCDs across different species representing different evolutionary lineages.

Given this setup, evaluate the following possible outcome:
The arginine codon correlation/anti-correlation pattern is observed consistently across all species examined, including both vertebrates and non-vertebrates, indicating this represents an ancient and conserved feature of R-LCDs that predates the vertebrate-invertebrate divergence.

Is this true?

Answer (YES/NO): NO